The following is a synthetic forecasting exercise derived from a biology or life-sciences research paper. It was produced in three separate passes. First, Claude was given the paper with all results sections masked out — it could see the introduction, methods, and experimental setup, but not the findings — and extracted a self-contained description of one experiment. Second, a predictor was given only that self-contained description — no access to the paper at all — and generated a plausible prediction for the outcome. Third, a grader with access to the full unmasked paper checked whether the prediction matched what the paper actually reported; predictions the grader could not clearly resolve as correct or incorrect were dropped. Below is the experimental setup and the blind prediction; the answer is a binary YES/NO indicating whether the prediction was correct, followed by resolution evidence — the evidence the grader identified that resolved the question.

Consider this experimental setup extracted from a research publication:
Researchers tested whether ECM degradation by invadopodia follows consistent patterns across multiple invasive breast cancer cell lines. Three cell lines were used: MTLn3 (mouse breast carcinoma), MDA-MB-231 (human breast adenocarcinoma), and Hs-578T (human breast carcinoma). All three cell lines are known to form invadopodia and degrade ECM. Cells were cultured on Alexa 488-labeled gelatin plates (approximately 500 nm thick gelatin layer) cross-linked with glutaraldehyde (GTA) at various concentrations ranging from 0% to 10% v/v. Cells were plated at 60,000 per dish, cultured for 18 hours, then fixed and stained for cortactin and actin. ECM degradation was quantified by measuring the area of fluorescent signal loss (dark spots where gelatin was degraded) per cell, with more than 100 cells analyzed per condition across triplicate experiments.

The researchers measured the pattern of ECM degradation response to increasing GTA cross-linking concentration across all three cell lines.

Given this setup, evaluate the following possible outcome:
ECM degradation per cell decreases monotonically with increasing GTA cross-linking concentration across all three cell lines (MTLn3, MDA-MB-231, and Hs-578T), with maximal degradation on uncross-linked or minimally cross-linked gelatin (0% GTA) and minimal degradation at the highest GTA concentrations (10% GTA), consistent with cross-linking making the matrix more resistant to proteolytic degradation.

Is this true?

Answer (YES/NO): NO